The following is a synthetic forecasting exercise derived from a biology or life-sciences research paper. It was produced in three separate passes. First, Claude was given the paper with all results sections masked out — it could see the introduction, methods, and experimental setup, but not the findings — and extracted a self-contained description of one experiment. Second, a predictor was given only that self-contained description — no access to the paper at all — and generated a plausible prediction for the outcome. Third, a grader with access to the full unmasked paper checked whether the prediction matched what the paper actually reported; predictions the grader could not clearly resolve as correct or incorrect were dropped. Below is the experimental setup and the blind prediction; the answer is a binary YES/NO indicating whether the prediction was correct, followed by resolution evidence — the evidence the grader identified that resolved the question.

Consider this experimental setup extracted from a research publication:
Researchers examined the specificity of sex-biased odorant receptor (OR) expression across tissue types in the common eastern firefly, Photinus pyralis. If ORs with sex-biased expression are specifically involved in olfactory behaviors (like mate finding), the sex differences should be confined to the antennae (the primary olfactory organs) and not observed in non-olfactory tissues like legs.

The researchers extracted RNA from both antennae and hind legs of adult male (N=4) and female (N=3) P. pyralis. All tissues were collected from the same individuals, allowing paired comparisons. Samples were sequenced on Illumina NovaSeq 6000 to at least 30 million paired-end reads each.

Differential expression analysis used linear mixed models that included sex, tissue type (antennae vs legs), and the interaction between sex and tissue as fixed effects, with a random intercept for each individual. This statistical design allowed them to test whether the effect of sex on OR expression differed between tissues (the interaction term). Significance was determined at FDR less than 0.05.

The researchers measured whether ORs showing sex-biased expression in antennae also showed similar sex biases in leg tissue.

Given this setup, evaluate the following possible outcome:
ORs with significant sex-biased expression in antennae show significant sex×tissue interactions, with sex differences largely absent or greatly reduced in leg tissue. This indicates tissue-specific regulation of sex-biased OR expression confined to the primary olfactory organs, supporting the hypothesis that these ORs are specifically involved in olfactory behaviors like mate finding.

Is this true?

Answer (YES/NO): YES